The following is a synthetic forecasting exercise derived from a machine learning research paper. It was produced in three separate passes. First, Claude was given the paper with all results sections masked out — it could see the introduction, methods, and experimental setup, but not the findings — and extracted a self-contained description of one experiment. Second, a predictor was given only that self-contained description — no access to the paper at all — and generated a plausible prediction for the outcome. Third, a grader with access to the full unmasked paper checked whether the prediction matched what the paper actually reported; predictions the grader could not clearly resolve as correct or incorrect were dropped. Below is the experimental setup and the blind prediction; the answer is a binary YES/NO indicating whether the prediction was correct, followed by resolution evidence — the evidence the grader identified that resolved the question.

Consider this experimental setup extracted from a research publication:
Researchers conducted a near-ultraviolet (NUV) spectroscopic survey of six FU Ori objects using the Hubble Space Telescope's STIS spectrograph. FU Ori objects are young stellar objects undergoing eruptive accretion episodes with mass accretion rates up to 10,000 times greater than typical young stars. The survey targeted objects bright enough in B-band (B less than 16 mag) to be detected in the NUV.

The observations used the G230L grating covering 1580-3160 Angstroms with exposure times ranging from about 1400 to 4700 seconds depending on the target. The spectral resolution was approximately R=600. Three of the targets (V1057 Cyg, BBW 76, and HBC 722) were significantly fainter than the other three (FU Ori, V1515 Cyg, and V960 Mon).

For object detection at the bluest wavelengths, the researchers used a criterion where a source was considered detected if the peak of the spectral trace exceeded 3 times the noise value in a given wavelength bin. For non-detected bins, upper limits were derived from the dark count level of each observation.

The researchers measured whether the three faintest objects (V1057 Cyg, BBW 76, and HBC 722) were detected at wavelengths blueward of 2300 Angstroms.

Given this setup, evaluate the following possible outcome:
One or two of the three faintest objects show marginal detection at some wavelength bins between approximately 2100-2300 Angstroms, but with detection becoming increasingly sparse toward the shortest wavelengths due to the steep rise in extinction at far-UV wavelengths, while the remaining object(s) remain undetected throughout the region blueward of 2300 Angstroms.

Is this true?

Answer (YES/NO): YES